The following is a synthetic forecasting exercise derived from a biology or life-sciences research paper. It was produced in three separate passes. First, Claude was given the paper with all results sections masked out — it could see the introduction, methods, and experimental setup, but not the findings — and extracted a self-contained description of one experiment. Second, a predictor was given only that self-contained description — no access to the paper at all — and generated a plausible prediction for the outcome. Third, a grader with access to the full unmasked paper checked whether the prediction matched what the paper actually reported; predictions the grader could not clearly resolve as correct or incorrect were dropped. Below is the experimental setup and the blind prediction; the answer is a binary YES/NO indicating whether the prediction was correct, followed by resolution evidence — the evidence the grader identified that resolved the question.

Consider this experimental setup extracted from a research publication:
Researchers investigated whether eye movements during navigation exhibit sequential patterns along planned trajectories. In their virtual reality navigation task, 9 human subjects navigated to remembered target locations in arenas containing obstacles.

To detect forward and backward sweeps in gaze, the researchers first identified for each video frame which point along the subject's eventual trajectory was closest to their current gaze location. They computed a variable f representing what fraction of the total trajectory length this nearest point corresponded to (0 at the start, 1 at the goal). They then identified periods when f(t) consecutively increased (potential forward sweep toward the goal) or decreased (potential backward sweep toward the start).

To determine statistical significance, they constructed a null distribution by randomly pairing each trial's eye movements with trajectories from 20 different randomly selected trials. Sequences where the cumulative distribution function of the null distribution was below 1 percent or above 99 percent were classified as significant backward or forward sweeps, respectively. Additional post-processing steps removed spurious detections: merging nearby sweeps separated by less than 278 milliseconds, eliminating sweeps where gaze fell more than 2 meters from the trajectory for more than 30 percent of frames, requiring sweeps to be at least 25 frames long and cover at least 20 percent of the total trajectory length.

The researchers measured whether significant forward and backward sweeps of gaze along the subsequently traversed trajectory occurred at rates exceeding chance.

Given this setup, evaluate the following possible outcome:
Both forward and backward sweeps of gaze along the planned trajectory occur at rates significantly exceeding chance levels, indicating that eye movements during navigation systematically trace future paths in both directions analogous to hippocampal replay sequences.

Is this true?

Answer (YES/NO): YES